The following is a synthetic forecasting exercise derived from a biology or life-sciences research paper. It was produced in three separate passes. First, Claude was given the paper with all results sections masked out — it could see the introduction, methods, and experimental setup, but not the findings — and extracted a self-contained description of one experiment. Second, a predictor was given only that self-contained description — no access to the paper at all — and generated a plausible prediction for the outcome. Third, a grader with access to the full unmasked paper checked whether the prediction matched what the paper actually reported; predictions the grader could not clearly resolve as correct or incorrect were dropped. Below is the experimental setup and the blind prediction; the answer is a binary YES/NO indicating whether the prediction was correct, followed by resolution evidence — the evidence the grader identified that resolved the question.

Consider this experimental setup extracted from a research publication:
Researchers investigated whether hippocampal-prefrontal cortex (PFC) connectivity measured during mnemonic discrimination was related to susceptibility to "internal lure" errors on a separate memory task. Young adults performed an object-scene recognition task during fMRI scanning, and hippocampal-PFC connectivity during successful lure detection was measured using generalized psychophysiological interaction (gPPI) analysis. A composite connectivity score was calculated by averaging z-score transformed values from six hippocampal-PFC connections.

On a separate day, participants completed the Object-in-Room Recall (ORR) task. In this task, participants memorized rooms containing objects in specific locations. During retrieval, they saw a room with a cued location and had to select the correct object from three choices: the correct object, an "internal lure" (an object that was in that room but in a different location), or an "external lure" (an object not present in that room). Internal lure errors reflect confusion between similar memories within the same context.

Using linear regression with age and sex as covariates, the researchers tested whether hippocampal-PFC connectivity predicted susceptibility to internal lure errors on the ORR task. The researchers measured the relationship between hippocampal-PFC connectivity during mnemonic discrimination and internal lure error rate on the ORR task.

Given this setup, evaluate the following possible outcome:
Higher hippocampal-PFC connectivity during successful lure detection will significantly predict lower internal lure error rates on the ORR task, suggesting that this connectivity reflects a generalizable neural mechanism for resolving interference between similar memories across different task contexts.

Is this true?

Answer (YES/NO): NO